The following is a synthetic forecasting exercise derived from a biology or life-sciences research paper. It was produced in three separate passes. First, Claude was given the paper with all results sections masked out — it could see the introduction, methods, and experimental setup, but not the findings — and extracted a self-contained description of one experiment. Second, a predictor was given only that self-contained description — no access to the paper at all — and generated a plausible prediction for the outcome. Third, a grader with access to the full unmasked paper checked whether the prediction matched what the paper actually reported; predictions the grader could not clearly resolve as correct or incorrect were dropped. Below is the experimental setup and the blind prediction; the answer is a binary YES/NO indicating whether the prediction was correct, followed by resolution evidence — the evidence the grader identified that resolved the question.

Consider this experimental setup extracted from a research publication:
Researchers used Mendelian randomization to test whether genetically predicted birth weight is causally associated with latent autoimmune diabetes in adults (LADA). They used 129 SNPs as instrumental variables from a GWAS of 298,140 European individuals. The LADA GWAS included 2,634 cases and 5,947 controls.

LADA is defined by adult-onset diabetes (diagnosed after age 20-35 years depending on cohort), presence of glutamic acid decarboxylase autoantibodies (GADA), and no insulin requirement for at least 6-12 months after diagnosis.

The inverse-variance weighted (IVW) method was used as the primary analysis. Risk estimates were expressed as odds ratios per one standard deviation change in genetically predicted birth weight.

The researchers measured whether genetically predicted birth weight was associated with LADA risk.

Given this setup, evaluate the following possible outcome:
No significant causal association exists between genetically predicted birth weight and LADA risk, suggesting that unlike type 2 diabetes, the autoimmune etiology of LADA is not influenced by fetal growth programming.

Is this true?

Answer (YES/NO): NO